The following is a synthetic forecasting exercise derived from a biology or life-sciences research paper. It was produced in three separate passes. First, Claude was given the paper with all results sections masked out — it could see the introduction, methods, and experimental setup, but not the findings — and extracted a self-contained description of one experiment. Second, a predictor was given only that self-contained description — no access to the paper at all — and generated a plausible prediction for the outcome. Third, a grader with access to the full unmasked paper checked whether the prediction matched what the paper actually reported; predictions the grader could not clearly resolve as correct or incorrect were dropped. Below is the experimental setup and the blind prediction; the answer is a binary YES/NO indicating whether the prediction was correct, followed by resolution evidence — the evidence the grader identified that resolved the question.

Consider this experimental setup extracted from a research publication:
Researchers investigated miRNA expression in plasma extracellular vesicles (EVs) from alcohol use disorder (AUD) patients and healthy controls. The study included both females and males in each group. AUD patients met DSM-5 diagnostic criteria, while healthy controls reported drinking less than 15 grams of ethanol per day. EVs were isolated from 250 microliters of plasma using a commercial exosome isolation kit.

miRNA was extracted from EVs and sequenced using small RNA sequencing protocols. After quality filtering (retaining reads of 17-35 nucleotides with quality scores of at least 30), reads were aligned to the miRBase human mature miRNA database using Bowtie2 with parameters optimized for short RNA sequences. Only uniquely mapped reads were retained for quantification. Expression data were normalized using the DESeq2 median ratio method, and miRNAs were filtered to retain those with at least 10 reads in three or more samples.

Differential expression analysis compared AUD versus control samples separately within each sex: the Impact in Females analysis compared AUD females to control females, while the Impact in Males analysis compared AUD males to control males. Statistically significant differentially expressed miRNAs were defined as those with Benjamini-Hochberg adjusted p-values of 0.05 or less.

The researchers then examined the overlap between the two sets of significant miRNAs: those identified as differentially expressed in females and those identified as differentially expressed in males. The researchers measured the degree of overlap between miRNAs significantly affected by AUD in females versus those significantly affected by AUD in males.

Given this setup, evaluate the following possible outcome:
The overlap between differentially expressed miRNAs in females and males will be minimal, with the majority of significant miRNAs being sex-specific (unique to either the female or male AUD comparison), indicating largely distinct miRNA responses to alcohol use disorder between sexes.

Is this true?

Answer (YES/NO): YES